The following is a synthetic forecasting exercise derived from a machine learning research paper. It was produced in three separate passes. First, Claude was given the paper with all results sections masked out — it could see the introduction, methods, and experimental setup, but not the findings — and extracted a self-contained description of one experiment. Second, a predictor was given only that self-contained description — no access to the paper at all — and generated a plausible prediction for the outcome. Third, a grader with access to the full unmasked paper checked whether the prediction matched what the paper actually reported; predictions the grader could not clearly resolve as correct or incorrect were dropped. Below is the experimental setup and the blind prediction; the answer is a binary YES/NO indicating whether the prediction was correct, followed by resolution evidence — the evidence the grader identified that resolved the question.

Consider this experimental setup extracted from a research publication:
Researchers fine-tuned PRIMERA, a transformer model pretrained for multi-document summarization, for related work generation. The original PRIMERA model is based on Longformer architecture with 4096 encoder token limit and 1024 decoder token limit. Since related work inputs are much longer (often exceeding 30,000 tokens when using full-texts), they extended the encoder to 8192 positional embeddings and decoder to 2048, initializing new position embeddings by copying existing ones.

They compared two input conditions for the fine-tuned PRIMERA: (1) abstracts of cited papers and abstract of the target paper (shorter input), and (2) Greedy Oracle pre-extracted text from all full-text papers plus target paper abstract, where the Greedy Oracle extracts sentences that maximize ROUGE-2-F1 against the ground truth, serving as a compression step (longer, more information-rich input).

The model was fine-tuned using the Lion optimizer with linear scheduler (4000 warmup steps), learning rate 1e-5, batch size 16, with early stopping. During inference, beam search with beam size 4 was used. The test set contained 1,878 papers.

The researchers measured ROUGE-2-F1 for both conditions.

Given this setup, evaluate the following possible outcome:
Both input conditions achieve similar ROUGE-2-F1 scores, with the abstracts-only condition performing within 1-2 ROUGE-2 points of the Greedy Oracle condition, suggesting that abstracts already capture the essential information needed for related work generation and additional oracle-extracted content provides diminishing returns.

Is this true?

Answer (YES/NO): NO